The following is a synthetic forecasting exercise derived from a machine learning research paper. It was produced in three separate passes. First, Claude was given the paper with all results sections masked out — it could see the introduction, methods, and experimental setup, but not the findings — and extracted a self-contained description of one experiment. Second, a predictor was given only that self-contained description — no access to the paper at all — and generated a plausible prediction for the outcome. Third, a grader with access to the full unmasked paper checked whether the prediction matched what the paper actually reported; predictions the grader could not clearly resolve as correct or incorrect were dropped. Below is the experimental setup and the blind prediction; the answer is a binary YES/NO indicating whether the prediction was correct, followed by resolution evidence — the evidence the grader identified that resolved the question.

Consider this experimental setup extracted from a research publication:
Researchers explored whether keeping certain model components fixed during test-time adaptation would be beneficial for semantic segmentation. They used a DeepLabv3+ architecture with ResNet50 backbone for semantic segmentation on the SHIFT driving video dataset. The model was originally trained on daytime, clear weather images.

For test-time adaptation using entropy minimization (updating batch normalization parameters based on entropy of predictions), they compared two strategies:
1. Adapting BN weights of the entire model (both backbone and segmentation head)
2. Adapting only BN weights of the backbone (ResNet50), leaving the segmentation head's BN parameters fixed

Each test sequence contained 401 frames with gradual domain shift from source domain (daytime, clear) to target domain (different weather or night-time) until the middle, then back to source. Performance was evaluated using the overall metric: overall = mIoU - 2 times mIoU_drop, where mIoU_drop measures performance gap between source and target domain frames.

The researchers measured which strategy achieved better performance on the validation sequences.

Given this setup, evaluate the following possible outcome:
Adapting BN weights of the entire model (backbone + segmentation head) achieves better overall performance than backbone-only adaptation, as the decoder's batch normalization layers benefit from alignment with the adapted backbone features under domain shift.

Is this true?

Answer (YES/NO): NO